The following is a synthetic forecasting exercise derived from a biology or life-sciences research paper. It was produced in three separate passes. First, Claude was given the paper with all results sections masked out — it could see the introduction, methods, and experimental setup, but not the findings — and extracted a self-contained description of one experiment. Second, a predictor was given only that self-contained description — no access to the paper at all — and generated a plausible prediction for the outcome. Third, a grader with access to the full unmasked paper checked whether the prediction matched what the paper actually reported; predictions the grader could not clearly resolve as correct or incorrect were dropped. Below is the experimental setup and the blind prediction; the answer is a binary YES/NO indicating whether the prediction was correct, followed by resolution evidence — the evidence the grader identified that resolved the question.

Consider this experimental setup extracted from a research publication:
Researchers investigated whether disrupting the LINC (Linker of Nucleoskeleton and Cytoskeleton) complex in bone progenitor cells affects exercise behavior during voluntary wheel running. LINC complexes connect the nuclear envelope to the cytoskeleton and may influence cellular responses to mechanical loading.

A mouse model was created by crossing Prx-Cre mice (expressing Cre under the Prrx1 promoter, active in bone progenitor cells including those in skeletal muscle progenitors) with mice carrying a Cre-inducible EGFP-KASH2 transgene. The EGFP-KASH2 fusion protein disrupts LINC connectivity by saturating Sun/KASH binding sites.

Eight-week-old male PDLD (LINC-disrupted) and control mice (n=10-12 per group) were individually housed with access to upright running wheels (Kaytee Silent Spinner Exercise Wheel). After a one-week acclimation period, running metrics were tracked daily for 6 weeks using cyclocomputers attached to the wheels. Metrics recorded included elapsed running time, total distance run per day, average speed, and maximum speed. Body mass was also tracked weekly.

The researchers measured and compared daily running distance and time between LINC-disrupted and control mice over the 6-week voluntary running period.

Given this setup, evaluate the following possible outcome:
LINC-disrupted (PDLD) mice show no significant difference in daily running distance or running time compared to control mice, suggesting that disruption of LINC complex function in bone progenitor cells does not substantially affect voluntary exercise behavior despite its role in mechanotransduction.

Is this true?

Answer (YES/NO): NO